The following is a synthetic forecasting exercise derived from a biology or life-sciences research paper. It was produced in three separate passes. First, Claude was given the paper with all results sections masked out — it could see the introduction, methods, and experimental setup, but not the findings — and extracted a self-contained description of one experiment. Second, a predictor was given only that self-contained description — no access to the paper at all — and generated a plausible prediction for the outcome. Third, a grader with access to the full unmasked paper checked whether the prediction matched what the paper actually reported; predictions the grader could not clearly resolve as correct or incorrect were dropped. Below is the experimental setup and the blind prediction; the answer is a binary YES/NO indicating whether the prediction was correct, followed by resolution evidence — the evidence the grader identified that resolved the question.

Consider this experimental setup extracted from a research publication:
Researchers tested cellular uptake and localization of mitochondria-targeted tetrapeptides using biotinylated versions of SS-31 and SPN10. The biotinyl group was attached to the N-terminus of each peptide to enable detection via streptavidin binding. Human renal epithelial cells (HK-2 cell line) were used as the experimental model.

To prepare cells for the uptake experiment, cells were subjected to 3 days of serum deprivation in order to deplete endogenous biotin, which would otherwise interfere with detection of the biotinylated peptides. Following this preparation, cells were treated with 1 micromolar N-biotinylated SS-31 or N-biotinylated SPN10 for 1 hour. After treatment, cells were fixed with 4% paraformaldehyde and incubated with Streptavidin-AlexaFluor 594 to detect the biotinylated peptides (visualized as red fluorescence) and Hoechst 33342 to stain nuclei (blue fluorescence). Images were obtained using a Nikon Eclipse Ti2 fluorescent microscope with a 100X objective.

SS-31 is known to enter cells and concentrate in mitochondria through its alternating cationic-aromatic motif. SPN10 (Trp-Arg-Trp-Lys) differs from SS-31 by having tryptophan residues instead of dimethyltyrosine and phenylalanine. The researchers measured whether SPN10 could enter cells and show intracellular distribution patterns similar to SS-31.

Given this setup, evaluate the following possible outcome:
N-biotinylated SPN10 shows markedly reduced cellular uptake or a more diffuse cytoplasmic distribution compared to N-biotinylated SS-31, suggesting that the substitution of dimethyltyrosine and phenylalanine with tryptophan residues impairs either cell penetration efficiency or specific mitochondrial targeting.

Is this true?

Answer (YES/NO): NO